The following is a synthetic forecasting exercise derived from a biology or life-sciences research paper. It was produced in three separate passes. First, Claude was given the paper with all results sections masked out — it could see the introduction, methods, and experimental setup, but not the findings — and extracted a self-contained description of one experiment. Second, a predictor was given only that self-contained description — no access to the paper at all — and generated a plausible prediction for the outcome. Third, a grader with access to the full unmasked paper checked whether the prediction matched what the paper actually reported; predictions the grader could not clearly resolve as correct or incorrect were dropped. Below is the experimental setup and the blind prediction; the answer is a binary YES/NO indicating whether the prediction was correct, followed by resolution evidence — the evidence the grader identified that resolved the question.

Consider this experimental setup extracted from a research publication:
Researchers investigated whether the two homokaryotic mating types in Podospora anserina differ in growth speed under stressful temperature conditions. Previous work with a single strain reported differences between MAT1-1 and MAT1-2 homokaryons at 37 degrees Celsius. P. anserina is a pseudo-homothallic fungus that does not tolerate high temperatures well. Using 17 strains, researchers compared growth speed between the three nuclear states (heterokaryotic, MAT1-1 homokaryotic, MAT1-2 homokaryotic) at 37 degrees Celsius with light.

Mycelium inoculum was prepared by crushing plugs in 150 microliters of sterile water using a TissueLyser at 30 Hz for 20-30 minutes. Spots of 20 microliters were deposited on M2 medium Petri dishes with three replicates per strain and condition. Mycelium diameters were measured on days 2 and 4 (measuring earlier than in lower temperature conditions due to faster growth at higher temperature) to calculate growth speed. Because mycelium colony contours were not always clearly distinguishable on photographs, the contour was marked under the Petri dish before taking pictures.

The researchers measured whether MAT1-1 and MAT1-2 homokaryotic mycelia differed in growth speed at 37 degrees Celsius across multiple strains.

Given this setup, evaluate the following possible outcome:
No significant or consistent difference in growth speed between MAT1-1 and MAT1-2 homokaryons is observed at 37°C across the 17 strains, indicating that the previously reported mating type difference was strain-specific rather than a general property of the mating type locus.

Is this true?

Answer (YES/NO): YES